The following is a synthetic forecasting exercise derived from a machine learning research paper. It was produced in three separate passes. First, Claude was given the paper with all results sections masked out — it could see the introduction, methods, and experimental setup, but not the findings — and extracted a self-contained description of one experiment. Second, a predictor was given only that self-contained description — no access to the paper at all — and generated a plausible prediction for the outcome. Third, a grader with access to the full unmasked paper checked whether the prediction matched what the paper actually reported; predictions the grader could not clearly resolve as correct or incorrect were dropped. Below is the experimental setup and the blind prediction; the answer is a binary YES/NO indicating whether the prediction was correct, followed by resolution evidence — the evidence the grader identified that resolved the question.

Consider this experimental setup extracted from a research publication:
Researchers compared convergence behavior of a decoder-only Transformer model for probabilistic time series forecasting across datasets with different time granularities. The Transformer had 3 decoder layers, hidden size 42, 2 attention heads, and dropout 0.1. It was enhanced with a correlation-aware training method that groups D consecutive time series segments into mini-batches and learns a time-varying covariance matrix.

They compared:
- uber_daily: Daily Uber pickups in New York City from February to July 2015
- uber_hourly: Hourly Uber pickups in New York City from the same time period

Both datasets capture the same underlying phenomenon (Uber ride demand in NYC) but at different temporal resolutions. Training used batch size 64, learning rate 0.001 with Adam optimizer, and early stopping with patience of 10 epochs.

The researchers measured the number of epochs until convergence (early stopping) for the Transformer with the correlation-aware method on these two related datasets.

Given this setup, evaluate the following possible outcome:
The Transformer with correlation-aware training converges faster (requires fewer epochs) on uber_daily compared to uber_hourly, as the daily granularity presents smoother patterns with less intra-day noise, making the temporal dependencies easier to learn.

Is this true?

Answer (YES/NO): YES